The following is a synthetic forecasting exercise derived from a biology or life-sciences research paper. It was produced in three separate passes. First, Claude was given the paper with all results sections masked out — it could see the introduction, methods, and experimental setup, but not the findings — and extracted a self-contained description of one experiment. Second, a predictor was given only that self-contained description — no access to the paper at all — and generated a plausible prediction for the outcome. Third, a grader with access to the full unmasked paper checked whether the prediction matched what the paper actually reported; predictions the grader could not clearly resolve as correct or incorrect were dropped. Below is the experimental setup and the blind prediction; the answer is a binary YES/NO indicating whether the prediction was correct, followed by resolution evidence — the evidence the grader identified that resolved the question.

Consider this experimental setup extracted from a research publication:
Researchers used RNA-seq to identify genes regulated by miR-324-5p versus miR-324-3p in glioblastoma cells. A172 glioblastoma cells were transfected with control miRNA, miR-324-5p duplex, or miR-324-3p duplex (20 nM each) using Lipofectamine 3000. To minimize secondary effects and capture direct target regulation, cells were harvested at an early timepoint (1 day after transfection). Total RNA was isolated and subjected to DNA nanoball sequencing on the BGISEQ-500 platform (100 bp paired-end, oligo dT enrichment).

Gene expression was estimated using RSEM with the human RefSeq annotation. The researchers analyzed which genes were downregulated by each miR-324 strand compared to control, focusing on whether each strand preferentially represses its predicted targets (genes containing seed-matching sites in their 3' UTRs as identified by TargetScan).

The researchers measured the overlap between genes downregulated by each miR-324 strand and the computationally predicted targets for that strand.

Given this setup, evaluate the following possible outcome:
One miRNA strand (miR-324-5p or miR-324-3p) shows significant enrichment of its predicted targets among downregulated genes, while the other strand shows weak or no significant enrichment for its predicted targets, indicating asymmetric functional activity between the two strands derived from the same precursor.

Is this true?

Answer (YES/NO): NO